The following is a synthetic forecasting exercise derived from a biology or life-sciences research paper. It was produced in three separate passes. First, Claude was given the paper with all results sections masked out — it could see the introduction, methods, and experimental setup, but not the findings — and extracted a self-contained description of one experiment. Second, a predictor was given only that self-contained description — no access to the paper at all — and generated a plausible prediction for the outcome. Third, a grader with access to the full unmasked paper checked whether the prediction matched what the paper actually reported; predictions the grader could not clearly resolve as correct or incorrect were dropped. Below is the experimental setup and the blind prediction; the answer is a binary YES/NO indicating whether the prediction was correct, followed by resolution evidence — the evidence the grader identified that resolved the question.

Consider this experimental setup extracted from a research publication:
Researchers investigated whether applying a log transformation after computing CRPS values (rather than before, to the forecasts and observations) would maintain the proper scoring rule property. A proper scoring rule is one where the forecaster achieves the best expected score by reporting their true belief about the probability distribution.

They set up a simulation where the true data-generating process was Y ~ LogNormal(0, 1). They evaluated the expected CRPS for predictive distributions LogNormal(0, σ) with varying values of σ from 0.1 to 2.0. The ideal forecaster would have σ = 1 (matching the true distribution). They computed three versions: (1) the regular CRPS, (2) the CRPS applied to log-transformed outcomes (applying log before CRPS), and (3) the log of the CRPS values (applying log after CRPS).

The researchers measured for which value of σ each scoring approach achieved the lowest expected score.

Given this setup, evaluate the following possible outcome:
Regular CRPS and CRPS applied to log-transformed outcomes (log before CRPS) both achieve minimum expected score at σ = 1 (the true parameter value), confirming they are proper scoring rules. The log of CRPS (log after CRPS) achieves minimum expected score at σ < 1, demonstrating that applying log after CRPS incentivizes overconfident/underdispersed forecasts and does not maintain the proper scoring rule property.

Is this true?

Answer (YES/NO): YES